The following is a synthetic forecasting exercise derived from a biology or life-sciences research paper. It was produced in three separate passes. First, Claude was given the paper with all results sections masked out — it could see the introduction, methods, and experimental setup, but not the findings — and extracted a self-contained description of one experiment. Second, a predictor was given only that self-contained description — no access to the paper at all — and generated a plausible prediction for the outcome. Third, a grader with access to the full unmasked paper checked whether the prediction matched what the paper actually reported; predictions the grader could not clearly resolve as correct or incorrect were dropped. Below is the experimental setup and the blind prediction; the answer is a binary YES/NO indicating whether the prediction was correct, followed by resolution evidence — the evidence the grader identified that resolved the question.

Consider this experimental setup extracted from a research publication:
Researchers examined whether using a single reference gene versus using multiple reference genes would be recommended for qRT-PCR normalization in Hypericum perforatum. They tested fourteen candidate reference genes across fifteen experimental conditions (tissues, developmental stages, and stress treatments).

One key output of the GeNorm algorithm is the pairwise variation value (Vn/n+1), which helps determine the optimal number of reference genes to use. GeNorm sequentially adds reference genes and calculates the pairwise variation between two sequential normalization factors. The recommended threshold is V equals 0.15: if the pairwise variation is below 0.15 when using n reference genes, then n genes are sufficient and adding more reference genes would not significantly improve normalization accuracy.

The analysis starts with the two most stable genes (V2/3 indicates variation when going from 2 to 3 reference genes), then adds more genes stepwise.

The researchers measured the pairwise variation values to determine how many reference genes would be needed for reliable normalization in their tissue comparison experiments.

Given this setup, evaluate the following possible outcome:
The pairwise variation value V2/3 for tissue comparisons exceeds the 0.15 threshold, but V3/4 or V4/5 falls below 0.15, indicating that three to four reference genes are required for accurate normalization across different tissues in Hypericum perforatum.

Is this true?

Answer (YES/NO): NO